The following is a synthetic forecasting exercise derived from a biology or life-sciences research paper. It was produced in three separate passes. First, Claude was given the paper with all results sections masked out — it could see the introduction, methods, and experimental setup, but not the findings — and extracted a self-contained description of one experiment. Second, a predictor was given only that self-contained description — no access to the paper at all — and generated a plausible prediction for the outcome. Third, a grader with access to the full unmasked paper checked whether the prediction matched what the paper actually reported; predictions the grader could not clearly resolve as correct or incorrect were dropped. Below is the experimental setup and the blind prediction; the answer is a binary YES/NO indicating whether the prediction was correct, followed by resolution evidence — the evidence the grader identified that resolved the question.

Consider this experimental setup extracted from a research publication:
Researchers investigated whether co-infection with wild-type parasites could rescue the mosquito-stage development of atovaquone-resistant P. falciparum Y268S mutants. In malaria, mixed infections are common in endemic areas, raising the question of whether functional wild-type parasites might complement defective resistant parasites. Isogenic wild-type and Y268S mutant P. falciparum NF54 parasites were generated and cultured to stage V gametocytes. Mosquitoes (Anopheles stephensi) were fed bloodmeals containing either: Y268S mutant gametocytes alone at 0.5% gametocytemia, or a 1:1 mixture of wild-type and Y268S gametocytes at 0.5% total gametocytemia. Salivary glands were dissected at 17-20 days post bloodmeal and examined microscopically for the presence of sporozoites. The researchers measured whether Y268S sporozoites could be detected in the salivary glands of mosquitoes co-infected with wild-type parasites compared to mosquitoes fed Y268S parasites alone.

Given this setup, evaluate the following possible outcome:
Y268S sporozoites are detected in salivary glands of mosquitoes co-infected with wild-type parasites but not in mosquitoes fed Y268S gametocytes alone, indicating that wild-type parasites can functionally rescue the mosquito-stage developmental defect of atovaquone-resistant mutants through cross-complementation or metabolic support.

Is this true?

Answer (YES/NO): NO